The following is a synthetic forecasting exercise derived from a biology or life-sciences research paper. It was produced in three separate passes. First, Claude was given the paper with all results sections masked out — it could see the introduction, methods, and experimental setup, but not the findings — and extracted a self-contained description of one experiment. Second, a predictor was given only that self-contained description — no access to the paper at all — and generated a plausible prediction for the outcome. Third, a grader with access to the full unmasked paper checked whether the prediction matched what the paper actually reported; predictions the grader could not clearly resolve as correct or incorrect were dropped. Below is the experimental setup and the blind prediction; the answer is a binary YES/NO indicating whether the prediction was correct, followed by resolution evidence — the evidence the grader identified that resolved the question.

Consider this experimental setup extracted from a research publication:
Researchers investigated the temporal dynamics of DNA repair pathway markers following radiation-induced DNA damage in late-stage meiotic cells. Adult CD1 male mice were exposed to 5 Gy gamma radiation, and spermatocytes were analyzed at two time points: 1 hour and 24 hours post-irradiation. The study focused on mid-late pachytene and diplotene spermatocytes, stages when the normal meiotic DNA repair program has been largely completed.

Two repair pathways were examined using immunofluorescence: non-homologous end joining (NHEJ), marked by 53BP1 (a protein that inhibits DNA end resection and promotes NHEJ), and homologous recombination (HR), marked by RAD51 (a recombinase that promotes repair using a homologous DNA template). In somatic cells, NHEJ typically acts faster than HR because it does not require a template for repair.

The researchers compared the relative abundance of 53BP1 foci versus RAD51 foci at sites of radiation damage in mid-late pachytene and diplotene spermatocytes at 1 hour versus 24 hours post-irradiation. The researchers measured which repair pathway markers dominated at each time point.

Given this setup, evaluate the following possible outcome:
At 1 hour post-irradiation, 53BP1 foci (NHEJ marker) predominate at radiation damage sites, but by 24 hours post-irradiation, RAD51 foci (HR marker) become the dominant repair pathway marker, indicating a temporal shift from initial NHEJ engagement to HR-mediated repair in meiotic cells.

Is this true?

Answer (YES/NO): YES